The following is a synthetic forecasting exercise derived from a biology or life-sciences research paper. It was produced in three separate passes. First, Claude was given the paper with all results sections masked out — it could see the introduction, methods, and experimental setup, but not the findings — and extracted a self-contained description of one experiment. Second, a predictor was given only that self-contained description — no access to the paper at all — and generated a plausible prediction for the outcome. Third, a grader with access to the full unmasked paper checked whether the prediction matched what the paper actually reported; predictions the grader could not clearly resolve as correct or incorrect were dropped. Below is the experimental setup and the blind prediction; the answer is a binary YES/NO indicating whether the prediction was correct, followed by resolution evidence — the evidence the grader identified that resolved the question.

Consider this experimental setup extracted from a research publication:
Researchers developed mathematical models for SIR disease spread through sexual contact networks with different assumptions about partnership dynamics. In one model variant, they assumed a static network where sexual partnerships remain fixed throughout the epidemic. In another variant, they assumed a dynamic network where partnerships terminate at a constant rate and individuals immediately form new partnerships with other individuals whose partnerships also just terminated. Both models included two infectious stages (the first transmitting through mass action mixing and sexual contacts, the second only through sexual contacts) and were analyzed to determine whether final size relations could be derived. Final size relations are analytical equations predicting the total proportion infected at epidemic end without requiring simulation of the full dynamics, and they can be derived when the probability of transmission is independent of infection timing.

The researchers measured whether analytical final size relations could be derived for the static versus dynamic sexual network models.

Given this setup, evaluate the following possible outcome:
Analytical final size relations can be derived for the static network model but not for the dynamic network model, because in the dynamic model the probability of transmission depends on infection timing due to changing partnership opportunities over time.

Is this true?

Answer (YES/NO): YES